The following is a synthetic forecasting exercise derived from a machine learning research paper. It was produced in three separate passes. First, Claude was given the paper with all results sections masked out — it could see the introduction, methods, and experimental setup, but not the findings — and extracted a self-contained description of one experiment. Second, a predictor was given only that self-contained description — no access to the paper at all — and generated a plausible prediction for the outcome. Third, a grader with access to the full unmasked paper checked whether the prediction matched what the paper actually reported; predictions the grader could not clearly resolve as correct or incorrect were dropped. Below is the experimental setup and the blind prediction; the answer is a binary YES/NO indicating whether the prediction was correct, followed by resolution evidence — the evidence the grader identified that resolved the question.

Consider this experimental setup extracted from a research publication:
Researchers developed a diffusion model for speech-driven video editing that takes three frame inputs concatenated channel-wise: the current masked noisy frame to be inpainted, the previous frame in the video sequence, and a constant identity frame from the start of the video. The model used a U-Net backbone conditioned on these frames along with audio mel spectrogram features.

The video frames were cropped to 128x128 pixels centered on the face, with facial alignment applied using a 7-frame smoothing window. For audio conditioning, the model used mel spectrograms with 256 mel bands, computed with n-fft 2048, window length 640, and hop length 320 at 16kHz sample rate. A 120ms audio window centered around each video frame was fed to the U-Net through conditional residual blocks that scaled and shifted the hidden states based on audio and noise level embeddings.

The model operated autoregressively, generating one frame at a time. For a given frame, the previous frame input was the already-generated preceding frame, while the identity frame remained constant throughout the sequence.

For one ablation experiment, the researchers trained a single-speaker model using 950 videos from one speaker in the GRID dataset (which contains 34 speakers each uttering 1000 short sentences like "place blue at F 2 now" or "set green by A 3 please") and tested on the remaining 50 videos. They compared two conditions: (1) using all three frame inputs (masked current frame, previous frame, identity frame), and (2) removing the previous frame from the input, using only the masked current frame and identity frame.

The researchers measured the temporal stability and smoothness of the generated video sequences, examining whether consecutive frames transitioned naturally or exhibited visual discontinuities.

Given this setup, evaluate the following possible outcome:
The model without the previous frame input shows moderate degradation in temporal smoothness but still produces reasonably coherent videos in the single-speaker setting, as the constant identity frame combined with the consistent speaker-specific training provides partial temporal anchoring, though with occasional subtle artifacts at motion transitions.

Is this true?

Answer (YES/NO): NO